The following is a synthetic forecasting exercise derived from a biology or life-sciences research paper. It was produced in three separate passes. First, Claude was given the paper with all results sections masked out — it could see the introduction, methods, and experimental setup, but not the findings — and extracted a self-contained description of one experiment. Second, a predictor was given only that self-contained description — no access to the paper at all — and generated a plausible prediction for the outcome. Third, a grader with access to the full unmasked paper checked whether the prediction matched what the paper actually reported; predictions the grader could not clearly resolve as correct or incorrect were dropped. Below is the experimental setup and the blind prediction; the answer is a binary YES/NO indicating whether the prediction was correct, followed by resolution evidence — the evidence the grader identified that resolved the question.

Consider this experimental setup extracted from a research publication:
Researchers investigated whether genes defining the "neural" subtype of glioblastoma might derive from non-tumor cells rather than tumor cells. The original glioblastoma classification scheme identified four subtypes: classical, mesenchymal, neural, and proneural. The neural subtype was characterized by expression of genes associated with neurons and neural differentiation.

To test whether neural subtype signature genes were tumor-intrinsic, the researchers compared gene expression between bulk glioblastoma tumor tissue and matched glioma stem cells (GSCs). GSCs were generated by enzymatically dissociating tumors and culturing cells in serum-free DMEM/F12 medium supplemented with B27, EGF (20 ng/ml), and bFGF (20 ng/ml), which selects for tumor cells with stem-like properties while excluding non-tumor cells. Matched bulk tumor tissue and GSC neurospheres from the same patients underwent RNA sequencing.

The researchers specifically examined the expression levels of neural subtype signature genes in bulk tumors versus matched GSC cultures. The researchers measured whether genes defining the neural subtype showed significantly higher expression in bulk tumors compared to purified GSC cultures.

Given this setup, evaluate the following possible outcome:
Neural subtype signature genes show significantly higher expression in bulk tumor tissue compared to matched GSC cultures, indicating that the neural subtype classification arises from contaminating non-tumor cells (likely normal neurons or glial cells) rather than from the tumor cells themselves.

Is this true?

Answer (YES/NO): YES